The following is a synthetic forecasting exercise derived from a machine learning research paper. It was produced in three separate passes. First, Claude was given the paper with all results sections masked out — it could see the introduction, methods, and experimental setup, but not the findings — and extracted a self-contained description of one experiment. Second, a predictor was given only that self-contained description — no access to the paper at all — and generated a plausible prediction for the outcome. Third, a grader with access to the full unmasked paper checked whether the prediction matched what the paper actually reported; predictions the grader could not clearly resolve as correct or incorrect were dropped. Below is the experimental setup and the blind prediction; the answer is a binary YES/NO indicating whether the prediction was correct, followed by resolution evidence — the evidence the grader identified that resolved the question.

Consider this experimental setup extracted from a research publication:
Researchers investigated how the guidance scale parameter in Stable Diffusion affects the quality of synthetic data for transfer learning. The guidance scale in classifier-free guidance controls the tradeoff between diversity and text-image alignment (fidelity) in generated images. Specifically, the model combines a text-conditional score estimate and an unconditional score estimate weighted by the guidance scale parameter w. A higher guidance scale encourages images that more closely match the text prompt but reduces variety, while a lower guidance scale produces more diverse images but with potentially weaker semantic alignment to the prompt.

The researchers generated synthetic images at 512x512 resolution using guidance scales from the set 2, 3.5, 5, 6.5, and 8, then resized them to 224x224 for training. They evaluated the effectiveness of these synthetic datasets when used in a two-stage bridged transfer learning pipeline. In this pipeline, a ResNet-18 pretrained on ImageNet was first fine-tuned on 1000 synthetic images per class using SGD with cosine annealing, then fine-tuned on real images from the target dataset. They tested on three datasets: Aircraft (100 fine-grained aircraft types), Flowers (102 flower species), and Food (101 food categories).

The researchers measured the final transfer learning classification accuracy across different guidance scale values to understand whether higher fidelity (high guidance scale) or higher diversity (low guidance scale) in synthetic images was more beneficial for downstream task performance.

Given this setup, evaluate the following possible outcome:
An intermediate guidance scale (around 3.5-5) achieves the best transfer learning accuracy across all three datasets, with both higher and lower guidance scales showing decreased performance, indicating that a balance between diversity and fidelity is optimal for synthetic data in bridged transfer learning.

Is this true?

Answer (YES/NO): NO